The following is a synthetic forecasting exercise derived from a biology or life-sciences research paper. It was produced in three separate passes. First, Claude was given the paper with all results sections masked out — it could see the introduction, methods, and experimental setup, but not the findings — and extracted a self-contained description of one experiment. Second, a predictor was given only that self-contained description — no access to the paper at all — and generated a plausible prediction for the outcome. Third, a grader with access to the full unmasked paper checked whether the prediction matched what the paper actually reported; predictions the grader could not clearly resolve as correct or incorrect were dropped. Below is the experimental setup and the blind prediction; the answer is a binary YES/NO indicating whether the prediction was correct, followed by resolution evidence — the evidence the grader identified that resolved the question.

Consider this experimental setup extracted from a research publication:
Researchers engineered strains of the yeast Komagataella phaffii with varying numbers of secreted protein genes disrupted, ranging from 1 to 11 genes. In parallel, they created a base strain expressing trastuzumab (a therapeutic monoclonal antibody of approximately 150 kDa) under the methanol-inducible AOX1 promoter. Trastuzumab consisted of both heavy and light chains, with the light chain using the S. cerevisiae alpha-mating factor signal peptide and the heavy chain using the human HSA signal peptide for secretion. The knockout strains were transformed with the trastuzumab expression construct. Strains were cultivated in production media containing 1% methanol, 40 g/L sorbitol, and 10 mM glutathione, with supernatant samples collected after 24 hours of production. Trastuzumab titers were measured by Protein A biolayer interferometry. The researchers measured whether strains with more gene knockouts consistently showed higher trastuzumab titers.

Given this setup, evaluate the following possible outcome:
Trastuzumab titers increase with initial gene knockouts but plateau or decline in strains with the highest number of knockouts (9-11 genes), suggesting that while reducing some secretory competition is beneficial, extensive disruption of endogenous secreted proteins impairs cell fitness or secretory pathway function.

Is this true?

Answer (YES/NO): YES